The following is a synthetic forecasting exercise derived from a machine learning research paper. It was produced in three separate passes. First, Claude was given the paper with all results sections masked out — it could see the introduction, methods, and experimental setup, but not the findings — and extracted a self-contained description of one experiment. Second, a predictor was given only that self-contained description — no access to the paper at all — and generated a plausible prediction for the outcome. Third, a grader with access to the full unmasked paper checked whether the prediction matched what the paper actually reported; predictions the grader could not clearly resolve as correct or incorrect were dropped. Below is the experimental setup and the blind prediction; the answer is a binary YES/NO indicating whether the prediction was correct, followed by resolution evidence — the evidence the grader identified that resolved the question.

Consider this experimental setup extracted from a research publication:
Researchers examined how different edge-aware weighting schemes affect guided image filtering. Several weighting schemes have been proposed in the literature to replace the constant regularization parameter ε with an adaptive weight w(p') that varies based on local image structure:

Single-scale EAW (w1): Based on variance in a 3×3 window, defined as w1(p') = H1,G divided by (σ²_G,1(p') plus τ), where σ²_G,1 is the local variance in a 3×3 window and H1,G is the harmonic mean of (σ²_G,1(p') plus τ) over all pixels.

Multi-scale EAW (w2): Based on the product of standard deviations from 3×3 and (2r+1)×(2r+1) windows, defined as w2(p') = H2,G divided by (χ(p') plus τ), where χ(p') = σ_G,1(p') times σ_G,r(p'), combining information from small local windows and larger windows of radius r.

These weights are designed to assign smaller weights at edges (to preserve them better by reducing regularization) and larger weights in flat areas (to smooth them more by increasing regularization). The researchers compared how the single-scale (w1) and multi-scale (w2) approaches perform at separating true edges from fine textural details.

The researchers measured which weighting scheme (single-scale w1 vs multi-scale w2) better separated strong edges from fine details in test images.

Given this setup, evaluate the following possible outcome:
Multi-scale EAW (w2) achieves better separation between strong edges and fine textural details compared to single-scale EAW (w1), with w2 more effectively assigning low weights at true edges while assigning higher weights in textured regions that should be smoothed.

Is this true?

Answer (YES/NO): NO